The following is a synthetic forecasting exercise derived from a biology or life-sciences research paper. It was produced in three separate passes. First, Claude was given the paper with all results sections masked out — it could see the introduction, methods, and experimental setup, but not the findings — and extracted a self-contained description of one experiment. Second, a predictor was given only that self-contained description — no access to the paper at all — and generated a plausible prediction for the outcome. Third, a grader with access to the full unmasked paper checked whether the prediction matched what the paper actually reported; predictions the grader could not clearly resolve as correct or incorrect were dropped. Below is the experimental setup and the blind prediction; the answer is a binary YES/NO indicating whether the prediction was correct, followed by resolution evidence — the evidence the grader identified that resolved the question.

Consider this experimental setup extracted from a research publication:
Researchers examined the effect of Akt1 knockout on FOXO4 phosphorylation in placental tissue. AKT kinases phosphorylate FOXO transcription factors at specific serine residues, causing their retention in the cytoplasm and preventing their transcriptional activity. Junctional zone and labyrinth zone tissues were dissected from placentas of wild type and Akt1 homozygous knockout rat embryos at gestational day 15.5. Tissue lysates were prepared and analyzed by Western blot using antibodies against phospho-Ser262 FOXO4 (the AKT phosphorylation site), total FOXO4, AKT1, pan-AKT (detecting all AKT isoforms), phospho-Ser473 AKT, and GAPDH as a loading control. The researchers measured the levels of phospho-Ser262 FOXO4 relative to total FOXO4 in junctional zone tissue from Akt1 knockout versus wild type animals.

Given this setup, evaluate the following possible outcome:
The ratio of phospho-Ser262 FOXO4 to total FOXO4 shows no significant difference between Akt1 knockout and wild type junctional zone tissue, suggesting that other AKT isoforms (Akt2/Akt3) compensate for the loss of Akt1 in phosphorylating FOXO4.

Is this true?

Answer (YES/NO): NO